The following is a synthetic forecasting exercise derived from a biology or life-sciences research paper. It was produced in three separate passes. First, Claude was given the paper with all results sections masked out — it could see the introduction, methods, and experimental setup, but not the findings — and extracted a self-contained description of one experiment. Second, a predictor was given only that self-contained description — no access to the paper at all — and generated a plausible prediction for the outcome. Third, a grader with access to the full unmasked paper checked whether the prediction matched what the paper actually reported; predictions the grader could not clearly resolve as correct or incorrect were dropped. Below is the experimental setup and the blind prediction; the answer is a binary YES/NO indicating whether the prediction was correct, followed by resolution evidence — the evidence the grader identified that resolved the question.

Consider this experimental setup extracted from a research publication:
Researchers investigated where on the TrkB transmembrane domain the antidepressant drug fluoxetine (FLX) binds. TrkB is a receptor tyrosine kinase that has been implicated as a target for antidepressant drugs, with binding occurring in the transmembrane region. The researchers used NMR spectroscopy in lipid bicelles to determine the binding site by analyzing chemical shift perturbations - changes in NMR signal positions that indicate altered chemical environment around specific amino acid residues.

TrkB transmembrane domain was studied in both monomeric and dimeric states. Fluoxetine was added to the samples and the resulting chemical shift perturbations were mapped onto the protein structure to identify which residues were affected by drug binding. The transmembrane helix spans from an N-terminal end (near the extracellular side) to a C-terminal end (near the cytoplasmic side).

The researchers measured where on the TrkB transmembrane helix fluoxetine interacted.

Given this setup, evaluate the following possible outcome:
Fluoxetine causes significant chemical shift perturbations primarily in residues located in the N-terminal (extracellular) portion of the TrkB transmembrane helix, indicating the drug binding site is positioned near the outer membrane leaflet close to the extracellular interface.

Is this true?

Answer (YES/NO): YES